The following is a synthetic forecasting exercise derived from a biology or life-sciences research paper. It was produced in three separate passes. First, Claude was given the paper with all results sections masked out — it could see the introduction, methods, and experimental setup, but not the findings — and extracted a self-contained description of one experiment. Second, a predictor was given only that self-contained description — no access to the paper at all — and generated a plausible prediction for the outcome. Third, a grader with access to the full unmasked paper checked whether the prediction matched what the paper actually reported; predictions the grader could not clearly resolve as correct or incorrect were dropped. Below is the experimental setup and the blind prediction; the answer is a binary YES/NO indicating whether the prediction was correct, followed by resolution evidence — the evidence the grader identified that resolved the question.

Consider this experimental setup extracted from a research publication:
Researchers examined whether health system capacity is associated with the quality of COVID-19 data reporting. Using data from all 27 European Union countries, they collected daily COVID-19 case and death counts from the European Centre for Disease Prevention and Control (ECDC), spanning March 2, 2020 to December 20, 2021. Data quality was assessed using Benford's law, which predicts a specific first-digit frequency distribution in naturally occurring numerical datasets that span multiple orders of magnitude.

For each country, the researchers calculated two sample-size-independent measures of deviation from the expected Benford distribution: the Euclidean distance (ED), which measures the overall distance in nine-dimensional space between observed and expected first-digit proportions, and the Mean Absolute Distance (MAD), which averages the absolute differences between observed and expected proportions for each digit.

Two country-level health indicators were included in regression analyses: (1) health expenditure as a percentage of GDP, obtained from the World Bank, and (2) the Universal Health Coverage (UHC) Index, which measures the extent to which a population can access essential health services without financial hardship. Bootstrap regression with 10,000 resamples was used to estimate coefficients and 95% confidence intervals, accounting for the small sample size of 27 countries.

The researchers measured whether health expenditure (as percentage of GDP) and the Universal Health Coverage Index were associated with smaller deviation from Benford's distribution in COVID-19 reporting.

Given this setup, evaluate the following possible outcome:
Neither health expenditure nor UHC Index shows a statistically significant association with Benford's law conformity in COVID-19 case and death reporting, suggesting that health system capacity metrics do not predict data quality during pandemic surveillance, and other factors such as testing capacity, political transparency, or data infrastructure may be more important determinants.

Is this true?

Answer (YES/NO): YES